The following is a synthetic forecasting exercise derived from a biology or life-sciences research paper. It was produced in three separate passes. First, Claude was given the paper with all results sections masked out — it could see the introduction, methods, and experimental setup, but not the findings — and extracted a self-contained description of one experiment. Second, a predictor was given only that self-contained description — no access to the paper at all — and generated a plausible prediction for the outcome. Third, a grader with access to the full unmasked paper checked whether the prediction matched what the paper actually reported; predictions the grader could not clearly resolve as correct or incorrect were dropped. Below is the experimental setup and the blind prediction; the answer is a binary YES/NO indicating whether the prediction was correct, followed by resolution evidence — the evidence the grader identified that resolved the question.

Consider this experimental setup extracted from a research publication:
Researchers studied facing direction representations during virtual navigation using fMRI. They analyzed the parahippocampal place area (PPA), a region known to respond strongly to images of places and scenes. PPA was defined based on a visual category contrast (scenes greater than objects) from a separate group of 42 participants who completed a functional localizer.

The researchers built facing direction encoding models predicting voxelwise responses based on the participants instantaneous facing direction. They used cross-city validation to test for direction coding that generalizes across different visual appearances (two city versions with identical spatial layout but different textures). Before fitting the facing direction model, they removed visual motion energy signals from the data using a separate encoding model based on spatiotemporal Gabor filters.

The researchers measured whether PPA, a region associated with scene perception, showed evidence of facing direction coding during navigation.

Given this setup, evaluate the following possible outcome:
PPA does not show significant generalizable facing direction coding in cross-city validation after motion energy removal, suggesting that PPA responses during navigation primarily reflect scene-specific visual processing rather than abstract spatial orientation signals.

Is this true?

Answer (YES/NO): NO